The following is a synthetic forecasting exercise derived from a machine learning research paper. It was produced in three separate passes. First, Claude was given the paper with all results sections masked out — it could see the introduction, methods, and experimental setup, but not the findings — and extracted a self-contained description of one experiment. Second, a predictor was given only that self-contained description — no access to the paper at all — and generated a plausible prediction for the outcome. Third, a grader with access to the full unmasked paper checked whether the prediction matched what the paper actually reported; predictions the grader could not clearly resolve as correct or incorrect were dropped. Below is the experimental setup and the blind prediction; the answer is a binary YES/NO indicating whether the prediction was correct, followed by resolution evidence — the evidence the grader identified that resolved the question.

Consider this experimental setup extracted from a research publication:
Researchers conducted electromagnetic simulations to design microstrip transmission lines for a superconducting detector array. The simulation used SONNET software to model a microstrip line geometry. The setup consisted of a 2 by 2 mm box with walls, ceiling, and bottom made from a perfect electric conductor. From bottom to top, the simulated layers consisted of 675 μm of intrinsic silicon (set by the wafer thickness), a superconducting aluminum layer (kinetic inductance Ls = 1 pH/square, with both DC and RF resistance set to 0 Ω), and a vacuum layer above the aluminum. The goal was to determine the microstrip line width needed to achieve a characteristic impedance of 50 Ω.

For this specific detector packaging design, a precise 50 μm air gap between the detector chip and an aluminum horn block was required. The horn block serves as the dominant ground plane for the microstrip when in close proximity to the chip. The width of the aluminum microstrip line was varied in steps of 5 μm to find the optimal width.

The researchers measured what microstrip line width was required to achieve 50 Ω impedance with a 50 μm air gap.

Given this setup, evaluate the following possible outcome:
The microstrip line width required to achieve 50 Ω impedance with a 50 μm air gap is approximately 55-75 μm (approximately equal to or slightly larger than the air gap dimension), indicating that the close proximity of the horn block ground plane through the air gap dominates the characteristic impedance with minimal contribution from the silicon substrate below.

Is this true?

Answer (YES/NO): NO